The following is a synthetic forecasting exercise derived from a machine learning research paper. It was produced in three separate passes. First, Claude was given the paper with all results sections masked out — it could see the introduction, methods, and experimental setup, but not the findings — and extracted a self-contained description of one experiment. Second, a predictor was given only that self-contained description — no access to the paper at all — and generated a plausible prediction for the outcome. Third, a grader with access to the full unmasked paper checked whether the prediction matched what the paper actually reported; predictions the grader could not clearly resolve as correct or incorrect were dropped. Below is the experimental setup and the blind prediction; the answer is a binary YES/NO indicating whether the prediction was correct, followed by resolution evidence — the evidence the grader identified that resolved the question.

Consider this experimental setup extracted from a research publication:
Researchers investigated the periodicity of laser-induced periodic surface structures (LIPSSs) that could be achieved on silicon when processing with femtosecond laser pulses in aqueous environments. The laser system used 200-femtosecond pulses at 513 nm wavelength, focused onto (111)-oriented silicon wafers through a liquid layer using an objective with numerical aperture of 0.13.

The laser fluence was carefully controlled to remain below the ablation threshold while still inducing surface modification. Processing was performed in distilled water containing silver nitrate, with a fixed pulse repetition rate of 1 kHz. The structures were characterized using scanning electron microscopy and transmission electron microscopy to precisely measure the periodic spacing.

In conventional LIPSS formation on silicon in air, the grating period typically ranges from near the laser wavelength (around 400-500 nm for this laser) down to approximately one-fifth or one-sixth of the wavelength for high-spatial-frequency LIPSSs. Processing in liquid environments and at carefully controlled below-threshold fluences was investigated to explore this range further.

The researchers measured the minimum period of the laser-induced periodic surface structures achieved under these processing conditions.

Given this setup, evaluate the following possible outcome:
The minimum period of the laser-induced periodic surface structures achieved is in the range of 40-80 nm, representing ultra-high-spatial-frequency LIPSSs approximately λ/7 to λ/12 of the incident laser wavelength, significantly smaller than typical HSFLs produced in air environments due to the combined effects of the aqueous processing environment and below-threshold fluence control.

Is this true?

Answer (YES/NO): YES